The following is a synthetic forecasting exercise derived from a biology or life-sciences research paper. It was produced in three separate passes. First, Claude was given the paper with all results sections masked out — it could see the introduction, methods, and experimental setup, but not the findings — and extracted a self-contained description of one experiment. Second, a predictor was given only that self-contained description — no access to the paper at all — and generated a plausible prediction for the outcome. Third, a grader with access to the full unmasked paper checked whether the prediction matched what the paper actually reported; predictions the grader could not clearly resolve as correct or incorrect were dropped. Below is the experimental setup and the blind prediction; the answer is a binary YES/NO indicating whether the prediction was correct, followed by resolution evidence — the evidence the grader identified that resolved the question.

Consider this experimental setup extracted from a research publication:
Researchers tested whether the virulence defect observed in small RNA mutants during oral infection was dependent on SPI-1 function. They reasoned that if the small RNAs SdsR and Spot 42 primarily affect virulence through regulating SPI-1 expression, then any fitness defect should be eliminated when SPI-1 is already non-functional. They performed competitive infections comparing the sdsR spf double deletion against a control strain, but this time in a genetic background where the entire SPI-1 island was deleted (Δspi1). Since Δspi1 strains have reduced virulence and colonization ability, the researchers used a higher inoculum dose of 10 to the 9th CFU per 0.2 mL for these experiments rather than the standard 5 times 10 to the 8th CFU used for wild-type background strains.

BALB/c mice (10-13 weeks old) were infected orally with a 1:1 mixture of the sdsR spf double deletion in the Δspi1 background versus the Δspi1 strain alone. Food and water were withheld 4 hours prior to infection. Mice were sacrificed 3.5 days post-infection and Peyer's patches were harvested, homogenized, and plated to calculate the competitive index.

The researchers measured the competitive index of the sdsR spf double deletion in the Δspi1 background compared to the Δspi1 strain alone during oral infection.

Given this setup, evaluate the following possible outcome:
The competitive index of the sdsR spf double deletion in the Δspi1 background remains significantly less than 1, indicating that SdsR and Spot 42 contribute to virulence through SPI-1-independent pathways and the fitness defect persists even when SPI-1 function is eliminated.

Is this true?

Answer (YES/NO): NO